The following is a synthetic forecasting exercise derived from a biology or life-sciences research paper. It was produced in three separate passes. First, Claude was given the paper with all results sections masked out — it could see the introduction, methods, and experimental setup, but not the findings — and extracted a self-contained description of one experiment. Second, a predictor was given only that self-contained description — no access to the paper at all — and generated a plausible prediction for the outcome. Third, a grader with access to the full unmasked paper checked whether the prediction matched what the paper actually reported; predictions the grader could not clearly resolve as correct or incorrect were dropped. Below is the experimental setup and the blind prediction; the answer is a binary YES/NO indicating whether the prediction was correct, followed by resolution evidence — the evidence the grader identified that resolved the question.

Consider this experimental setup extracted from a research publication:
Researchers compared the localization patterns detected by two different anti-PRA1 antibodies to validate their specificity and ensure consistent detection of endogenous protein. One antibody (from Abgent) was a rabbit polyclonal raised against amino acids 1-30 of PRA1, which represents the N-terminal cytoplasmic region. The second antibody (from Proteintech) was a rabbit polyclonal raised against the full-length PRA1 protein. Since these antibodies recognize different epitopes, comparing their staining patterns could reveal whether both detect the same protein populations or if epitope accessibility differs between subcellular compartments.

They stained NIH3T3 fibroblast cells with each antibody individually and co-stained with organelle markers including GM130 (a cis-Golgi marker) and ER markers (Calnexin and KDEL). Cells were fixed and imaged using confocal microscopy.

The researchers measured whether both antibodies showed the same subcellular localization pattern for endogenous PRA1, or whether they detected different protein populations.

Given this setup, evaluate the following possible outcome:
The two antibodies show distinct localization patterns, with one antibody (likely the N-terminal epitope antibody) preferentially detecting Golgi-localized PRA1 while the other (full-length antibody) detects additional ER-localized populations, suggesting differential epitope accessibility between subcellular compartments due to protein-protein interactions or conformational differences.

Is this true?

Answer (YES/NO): NO